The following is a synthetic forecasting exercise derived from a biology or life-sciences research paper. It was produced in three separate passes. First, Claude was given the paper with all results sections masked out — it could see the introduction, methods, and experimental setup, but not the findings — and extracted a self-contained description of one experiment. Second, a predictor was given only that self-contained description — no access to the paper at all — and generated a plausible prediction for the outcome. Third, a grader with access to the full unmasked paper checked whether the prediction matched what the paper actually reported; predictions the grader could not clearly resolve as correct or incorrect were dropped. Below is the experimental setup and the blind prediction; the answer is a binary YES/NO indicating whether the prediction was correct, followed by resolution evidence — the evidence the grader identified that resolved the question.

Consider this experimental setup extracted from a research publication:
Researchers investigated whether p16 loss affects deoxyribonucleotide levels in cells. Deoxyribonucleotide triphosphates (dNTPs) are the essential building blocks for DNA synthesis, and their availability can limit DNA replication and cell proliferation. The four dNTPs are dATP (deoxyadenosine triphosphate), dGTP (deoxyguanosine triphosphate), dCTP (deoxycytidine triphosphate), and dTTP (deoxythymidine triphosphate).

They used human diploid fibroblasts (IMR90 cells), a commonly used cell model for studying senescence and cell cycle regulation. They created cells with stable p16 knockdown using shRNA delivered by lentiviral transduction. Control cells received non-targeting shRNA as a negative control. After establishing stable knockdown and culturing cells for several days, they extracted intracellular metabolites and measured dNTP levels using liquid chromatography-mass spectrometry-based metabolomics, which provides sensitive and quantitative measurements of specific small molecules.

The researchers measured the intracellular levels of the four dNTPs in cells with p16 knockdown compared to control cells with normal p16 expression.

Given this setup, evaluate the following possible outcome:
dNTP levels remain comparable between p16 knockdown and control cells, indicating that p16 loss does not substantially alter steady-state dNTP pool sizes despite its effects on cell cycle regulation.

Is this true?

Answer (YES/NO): NO